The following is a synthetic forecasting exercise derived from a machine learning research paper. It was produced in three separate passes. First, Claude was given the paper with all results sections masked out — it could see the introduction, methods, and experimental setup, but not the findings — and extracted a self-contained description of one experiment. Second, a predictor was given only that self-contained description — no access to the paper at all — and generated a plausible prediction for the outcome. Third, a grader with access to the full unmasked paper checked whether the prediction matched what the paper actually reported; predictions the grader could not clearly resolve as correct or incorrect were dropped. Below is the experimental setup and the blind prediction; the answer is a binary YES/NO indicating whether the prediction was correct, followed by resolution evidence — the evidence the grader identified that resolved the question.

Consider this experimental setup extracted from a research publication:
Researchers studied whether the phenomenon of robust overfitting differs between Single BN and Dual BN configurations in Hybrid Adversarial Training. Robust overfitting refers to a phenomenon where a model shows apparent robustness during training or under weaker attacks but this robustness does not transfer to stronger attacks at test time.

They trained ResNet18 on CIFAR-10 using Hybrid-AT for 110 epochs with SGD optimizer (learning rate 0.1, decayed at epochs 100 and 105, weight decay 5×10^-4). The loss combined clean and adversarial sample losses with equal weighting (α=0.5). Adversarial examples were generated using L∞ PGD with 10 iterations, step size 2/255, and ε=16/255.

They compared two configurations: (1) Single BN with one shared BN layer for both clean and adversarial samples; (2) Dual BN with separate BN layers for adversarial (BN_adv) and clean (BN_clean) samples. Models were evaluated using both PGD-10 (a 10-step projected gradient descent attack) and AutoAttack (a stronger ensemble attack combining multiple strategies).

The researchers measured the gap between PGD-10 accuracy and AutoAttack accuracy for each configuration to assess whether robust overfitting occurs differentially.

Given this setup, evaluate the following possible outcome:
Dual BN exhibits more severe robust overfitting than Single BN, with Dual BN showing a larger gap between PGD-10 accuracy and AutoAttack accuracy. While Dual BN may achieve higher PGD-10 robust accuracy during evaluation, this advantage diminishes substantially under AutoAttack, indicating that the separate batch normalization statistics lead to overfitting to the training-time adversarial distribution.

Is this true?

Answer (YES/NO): NO